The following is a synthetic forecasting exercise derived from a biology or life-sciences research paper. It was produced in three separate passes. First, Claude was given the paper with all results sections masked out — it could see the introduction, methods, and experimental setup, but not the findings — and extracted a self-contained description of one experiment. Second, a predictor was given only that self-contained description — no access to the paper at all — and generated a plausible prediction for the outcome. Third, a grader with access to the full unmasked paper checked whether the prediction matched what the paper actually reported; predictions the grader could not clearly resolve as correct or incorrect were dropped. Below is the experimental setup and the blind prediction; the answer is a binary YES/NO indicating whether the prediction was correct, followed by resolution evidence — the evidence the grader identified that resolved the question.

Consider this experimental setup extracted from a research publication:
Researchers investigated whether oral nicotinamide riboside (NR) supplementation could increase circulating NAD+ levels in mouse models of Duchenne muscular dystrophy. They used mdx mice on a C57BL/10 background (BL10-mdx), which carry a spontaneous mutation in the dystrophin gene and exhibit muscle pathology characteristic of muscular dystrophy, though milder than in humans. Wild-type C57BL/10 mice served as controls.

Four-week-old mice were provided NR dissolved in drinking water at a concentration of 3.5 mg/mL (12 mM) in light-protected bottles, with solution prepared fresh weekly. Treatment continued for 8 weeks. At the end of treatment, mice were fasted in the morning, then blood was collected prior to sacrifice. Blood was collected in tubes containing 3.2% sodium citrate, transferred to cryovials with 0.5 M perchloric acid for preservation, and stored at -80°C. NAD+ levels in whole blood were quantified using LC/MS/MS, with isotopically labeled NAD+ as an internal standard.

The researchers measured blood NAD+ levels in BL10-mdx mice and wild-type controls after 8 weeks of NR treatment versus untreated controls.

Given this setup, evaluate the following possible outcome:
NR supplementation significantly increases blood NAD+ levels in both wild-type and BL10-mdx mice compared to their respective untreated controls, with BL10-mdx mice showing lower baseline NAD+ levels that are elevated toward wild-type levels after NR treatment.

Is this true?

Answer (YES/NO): NO